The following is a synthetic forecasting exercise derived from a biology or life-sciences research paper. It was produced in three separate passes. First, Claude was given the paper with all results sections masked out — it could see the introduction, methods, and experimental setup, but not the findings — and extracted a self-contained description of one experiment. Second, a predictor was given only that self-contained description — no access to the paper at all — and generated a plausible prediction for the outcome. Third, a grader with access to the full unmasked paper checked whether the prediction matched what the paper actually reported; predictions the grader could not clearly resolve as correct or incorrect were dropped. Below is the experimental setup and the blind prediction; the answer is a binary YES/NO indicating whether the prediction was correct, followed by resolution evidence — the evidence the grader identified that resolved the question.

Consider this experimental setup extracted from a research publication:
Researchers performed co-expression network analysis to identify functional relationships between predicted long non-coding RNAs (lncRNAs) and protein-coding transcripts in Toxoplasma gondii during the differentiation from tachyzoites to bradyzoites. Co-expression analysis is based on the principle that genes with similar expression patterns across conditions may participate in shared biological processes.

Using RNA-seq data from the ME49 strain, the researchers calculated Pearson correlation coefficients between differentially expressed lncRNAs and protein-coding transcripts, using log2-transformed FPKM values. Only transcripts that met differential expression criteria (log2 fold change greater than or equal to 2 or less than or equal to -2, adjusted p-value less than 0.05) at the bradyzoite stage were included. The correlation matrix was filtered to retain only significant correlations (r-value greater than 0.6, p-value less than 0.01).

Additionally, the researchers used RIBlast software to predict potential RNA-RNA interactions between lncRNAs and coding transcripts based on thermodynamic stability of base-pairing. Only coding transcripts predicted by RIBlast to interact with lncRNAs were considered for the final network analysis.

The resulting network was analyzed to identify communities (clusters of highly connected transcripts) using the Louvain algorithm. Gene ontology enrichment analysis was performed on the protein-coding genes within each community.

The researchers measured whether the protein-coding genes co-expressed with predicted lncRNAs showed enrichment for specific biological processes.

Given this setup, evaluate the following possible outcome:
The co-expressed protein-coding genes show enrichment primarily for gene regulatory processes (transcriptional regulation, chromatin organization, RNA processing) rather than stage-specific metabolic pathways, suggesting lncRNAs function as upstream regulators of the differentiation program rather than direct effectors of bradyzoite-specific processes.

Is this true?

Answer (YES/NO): NO